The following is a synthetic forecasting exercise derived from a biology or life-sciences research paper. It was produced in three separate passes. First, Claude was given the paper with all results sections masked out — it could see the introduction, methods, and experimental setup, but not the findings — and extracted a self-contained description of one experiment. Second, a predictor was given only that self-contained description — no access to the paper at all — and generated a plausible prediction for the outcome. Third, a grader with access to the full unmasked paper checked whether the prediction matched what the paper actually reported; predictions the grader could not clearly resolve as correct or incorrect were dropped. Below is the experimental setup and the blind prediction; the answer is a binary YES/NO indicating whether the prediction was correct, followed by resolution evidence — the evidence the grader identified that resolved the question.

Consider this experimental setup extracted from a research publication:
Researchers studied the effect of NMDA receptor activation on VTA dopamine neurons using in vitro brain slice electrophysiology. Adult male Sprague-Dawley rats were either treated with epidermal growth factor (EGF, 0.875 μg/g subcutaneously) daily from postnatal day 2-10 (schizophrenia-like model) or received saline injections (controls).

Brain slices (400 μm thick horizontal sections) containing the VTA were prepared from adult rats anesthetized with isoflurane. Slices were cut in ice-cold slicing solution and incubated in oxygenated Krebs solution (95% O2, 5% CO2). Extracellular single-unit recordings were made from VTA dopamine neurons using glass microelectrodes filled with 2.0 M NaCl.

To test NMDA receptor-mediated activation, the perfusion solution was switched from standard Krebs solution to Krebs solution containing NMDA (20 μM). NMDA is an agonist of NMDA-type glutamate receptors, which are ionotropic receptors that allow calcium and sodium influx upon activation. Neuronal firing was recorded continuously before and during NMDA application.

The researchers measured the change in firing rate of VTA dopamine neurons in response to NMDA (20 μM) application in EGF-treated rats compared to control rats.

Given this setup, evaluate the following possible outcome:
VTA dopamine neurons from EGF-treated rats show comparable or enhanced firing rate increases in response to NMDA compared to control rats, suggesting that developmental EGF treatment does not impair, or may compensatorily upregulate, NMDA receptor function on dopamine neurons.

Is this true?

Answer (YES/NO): NO